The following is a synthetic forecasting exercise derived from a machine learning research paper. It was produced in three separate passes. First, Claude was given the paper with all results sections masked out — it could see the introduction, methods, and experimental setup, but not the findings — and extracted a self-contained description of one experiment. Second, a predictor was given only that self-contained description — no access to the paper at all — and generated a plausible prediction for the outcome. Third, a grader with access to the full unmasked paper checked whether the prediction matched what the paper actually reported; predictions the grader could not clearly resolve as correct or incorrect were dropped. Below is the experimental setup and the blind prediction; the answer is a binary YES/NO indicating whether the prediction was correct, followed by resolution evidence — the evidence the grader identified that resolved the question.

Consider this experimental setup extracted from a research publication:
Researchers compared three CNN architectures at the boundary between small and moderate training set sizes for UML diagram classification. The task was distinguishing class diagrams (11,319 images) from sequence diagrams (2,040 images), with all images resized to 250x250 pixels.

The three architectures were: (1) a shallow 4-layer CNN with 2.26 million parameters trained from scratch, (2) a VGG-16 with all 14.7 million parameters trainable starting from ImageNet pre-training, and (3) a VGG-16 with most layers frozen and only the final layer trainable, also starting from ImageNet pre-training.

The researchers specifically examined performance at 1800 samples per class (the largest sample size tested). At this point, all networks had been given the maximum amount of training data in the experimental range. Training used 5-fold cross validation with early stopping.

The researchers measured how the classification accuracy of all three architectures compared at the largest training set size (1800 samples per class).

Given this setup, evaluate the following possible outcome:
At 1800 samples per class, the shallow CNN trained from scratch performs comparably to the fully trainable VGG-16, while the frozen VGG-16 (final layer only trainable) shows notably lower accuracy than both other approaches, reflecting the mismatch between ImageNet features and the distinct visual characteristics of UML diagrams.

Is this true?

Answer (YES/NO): NO